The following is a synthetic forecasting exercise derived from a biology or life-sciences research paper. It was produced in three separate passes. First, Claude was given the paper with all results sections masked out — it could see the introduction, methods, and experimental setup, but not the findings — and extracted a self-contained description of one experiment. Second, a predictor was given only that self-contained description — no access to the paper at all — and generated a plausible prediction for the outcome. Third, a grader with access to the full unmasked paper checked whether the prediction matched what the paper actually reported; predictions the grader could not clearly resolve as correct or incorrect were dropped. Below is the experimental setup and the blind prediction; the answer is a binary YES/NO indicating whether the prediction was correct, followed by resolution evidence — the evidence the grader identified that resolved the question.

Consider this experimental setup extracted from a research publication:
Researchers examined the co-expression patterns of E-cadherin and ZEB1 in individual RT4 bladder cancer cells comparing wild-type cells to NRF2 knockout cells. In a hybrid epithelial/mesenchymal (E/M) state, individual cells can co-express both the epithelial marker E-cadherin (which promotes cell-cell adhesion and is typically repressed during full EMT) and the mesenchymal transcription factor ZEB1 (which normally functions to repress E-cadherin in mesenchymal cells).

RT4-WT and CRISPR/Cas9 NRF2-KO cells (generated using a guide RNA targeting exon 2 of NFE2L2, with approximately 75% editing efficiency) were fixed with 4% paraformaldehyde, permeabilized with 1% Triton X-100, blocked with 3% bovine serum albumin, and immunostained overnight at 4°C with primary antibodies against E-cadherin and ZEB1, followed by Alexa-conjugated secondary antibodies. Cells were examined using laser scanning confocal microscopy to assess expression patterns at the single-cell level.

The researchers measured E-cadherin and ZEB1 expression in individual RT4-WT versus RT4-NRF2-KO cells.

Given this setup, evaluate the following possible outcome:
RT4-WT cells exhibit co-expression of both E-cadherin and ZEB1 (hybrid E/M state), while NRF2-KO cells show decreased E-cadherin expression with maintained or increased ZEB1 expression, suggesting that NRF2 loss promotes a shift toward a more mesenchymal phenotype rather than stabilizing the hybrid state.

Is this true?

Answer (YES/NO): NO